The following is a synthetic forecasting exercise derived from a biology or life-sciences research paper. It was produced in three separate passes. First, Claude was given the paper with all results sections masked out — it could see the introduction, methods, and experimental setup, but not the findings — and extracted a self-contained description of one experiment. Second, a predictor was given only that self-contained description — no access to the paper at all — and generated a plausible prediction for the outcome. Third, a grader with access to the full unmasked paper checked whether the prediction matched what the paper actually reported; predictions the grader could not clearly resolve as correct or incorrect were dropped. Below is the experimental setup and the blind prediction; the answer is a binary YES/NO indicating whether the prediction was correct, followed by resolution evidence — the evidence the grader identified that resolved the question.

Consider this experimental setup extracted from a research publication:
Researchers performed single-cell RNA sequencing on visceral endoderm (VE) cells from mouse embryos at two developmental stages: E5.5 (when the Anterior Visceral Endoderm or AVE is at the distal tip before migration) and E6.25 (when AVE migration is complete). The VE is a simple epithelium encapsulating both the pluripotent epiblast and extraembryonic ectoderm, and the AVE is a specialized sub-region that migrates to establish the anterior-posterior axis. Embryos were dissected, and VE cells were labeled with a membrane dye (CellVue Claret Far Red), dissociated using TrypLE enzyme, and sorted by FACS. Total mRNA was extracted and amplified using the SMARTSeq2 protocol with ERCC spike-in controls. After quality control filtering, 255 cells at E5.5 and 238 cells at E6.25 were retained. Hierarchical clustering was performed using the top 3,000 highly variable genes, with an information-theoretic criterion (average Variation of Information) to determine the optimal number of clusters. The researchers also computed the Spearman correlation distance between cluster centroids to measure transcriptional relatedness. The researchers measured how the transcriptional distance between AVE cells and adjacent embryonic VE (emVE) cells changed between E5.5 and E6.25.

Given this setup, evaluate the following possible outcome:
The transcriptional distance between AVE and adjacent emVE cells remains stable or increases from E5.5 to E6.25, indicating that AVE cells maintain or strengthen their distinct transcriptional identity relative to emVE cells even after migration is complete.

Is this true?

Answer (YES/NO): YES